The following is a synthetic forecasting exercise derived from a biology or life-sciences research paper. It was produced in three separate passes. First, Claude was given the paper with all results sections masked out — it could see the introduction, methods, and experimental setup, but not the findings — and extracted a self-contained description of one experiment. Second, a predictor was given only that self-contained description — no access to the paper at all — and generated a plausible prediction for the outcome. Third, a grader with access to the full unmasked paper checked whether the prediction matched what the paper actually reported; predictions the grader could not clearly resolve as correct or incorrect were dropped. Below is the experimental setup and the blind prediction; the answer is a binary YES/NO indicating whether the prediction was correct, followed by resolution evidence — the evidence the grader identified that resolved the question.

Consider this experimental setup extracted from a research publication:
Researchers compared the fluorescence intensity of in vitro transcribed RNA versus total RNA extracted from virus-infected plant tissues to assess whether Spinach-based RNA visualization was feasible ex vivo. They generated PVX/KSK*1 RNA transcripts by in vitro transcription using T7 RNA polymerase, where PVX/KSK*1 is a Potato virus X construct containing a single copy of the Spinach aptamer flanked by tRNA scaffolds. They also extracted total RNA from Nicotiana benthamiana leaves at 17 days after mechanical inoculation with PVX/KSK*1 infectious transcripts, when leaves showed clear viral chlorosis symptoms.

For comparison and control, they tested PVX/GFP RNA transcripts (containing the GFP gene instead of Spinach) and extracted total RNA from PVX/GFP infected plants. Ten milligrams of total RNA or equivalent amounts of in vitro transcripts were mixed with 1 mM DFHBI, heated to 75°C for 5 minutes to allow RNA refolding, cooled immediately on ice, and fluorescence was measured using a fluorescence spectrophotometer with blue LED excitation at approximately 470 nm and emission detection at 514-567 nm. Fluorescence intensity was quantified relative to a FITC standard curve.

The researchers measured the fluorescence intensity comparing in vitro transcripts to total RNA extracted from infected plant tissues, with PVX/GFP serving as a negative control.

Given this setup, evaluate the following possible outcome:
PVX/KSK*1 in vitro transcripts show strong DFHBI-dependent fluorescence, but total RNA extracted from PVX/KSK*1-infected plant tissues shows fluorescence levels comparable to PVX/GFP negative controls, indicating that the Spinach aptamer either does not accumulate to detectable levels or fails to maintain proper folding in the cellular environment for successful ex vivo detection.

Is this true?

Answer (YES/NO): NO